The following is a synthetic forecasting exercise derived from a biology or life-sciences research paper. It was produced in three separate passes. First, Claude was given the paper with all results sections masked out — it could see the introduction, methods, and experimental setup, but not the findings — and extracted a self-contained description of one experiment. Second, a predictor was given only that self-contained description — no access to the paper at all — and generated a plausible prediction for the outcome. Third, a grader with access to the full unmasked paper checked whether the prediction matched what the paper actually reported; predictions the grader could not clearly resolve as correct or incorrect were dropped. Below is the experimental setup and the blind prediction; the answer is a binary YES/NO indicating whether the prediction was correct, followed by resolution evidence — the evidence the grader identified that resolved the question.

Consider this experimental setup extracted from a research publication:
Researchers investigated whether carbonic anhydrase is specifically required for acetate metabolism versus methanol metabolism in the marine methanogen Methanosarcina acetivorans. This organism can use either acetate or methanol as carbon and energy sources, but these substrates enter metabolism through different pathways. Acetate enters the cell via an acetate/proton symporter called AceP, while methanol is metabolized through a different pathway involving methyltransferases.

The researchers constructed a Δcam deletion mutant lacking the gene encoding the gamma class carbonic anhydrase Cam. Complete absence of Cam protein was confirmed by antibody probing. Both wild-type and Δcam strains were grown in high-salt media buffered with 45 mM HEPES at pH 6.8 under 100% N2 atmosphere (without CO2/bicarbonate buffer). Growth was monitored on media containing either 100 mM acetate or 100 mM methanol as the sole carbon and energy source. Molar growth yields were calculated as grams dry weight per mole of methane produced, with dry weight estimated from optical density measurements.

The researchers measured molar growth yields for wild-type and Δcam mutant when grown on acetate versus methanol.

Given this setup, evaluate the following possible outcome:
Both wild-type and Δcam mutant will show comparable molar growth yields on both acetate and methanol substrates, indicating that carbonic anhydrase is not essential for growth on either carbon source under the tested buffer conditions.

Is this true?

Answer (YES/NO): NO